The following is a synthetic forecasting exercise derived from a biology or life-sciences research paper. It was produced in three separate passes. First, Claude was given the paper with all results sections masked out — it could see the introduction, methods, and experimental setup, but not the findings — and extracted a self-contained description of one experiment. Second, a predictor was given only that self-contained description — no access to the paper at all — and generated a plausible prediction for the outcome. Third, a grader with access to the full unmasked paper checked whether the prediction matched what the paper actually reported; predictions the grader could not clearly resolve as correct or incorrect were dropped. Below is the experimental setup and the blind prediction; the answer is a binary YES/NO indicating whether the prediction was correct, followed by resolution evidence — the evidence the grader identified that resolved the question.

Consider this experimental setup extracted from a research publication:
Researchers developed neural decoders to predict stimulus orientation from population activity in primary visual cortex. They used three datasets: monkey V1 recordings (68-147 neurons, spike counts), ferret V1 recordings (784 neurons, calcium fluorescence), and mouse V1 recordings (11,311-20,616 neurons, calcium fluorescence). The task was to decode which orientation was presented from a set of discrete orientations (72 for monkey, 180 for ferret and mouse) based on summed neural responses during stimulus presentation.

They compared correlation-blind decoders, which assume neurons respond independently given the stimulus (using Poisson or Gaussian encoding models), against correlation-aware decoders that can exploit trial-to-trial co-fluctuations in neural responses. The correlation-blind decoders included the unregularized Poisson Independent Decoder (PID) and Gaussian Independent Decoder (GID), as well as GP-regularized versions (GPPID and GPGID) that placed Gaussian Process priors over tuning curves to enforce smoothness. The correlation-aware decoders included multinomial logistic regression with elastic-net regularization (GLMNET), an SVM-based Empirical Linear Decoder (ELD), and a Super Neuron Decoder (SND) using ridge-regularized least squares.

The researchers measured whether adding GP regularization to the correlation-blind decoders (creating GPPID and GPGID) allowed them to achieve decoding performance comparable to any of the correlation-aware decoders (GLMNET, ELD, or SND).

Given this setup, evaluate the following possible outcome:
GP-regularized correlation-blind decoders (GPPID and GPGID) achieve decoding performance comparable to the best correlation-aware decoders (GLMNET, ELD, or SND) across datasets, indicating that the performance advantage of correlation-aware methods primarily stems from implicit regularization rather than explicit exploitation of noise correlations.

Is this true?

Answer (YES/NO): NO